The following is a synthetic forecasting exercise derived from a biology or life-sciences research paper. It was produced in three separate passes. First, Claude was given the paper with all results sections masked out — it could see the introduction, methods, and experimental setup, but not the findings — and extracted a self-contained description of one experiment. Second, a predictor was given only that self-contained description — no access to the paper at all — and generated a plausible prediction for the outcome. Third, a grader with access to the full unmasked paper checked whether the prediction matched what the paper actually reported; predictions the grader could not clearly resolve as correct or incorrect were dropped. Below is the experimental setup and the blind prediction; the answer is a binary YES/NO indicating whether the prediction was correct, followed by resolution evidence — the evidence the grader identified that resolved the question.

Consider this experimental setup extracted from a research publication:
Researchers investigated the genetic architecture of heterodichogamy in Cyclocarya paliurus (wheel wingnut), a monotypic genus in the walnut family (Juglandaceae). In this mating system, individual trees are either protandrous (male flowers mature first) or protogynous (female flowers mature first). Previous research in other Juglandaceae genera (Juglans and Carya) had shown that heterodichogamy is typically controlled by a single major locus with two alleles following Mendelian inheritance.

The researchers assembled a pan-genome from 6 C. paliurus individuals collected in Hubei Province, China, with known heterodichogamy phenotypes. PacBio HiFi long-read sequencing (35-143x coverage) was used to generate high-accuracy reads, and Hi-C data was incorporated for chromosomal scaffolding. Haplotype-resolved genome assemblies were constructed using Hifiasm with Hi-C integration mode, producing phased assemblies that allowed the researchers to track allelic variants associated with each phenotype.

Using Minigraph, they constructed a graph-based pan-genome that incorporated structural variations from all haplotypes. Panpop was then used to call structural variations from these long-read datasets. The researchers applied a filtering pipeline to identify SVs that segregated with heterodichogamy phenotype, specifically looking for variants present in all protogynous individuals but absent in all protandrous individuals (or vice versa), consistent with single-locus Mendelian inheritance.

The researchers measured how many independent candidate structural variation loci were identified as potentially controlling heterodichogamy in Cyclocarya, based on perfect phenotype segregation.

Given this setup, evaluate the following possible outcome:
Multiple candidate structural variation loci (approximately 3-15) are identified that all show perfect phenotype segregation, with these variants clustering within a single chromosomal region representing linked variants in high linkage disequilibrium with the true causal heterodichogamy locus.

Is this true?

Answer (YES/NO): NO